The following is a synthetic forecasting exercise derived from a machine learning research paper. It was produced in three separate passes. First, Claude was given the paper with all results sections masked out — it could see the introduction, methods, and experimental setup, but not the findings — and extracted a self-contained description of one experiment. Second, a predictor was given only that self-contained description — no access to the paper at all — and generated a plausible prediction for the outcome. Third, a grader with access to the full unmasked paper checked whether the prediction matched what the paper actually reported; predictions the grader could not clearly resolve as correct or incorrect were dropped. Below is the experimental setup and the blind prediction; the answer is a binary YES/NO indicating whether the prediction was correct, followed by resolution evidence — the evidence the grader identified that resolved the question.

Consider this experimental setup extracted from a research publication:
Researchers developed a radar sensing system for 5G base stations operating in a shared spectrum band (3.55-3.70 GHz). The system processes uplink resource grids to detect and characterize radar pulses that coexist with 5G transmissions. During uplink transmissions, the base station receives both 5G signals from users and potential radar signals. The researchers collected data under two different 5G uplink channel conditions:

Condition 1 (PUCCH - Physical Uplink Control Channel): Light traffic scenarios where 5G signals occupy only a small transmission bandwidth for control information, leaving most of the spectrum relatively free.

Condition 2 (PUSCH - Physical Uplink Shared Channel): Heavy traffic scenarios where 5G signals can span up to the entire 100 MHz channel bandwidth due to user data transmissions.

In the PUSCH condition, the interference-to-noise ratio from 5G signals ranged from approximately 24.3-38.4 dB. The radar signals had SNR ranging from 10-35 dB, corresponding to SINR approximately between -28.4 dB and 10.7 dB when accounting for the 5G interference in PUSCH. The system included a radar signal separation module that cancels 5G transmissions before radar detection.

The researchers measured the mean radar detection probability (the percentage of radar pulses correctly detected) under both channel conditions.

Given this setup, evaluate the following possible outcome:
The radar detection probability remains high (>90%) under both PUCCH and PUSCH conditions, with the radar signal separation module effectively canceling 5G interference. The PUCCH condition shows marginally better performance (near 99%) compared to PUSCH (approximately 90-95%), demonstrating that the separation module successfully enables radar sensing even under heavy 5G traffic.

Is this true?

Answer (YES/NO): NO